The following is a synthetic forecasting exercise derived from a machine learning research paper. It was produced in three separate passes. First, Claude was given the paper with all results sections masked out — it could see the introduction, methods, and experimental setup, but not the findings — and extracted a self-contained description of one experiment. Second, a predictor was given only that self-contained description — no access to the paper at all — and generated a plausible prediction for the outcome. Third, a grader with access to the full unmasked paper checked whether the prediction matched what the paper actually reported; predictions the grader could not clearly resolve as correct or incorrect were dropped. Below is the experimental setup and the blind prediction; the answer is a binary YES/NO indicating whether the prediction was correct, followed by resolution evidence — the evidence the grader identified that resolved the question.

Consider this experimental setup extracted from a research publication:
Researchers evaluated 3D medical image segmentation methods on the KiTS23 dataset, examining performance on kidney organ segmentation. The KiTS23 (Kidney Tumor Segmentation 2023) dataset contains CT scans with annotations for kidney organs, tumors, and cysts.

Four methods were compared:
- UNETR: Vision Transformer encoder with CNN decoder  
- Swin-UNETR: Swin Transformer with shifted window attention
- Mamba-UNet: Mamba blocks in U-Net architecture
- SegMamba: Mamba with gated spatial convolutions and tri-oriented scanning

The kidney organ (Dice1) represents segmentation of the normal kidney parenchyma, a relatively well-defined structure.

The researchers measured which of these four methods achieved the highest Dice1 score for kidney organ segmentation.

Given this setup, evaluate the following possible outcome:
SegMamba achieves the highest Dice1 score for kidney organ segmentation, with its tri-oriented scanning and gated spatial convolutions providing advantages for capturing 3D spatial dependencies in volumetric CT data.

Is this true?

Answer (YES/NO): NO